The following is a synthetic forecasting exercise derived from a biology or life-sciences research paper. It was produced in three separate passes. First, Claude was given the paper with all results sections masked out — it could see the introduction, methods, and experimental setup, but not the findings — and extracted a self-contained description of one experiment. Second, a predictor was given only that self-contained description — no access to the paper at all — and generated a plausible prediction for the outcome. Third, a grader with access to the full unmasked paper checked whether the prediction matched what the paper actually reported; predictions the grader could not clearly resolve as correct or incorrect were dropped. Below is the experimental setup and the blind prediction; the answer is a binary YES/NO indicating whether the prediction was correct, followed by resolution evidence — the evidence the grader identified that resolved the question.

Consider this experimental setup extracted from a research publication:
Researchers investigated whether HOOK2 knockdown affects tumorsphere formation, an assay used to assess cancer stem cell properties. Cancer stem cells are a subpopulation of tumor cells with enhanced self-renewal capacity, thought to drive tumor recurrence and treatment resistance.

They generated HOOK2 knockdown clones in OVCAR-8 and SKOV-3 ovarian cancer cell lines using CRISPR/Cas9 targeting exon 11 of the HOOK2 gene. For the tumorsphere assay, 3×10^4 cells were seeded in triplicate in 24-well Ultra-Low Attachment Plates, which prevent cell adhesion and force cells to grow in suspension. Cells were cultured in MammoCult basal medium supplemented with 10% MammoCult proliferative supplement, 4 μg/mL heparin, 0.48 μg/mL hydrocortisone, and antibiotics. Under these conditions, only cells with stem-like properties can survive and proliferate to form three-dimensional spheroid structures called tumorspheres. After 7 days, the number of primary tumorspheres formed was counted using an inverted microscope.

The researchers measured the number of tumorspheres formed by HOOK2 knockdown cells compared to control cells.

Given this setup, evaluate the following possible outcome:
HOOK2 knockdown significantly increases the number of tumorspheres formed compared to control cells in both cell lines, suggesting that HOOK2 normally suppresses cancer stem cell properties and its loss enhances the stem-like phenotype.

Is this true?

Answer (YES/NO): NO